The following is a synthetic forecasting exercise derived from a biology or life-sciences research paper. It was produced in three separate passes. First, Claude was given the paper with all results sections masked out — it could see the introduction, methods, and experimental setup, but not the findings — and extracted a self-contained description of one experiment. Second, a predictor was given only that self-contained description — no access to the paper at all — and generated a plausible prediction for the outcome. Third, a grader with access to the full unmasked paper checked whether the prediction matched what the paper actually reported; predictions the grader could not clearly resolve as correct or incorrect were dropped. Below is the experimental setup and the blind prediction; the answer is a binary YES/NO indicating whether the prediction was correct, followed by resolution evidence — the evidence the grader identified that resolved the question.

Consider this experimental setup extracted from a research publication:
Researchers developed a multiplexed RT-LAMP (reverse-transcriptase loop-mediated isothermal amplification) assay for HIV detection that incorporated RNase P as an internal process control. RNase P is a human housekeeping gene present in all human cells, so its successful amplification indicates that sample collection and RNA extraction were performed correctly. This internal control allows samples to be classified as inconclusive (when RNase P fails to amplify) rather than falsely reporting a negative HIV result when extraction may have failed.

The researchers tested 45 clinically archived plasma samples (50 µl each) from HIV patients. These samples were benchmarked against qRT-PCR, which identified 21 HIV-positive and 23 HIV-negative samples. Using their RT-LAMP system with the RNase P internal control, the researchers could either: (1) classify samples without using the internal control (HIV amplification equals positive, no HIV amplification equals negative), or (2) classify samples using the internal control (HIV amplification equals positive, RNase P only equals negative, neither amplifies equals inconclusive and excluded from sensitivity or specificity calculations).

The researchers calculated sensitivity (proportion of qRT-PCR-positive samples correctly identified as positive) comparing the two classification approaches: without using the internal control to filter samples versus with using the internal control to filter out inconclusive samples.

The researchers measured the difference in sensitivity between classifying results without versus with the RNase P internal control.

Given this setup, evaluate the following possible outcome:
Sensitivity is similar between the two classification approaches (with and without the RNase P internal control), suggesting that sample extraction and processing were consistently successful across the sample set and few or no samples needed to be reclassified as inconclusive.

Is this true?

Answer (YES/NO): NO